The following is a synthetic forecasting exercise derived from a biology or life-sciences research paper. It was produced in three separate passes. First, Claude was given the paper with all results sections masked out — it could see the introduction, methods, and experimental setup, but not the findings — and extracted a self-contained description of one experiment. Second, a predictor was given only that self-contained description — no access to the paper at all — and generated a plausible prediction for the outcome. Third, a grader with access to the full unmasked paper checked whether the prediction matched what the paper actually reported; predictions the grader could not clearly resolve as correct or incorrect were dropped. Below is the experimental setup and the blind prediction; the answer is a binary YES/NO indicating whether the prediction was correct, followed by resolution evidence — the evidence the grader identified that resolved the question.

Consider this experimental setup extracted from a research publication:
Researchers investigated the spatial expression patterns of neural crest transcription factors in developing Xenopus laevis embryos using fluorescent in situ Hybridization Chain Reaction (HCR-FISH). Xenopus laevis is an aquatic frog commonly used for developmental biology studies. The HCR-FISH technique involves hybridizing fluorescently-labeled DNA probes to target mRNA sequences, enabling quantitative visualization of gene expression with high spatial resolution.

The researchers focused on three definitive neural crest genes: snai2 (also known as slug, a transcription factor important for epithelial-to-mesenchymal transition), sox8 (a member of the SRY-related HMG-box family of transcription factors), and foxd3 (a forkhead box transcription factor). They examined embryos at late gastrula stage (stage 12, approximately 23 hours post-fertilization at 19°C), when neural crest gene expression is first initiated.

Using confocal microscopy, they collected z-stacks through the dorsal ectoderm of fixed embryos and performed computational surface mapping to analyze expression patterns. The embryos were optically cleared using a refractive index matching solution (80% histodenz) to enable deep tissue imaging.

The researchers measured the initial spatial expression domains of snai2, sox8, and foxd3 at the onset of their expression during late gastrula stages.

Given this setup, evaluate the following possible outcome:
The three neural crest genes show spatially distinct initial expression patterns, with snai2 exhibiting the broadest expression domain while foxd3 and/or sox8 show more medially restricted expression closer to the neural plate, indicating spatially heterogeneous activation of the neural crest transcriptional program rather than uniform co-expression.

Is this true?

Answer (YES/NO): NO